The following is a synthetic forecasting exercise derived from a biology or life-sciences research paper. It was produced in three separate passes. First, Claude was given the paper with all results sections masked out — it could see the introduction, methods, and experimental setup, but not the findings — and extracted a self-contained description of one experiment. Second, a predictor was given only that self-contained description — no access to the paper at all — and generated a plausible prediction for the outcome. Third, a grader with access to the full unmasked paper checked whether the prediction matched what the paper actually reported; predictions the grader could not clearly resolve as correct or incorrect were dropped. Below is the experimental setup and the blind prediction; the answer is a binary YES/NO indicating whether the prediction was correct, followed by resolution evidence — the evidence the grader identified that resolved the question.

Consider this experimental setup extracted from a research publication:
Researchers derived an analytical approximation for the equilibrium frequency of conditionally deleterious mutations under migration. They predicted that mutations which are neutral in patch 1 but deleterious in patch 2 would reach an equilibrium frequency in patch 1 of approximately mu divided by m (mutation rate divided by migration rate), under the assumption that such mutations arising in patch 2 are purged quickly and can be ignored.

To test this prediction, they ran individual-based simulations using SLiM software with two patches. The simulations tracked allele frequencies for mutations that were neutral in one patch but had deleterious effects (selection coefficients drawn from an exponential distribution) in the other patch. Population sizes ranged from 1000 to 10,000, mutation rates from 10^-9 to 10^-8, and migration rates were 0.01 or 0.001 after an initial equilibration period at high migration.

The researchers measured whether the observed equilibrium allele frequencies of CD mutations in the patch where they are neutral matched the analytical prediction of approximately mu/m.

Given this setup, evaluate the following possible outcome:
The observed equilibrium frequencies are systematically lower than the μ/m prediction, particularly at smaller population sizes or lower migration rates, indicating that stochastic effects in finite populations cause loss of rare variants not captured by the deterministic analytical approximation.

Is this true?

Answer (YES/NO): NO